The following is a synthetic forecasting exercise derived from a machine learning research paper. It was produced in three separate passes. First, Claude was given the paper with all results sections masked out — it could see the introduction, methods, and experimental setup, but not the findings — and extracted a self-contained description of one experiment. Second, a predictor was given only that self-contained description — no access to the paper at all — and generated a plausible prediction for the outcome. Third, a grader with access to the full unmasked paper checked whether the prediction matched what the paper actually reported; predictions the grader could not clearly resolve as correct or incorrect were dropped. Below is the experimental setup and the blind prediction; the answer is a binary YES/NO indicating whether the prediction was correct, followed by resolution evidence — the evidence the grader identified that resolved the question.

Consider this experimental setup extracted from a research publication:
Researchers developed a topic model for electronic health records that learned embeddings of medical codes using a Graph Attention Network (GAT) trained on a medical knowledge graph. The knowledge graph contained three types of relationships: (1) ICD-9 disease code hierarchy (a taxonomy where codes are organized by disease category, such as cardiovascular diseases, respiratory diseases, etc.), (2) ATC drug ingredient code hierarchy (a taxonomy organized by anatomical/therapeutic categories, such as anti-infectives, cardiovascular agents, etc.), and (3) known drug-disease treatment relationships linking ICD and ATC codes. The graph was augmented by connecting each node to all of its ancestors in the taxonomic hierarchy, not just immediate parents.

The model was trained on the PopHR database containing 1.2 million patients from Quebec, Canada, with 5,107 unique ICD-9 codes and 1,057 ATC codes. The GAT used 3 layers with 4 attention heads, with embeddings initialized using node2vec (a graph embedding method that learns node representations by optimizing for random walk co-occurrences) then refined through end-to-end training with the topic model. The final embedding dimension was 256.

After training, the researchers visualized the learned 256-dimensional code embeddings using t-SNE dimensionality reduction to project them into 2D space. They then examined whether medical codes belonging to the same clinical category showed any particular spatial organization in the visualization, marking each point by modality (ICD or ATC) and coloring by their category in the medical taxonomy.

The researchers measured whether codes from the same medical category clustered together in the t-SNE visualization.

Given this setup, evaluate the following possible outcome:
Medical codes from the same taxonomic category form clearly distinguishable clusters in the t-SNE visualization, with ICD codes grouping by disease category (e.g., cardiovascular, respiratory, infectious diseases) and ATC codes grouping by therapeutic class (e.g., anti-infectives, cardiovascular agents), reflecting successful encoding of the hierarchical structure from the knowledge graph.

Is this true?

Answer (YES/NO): YES